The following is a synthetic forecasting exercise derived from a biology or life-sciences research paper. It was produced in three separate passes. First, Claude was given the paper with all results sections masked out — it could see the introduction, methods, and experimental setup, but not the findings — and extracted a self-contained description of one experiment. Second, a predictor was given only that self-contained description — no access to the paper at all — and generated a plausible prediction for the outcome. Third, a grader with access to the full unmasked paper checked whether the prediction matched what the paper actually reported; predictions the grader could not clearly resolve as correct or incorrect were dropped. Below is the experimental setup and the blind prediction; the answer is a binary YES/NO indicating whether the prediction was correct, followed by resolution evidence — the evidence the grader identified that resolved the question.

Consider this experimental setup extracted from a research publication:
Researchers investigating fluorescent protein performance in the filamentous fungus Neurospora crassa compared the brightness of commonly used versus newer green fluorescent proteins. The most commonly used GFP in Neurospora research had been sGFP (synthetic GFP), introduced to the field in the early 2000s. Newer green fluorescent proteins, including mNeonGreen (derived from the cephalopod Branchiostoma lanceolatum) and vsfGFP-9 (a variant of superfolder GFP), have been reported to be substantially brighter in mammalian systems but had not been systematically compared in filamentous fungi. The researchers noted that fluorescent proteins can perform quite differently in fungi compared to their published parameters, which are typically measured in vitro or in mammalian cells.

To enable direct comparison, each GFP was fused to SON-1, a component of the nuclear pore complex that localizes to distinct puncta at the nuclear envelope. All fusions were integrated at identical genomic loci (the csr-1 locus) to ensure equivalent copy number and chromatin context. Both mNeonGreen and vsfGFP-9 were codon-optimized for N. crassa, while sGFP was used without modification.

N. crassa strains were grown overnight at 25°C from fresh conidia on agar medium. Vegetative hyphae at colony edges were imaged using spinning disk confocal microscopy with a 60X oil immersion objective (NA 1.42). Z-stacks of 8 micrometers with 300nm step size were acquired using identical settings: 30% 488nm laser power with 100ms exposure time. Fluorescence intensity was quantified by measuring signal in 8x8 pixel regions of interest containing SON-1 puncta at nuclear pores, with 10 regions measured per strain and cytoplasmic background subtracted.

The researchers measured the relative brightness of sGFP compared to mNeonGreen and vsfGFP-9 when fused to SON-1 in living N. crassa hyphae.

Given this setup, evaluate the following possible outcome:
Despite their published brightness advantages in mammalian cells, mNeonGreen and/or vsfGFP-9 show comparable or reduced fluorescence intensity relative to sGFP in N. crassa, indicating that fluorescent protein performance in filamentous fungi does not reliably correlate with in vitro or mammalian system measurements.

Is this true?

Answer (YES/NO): YES